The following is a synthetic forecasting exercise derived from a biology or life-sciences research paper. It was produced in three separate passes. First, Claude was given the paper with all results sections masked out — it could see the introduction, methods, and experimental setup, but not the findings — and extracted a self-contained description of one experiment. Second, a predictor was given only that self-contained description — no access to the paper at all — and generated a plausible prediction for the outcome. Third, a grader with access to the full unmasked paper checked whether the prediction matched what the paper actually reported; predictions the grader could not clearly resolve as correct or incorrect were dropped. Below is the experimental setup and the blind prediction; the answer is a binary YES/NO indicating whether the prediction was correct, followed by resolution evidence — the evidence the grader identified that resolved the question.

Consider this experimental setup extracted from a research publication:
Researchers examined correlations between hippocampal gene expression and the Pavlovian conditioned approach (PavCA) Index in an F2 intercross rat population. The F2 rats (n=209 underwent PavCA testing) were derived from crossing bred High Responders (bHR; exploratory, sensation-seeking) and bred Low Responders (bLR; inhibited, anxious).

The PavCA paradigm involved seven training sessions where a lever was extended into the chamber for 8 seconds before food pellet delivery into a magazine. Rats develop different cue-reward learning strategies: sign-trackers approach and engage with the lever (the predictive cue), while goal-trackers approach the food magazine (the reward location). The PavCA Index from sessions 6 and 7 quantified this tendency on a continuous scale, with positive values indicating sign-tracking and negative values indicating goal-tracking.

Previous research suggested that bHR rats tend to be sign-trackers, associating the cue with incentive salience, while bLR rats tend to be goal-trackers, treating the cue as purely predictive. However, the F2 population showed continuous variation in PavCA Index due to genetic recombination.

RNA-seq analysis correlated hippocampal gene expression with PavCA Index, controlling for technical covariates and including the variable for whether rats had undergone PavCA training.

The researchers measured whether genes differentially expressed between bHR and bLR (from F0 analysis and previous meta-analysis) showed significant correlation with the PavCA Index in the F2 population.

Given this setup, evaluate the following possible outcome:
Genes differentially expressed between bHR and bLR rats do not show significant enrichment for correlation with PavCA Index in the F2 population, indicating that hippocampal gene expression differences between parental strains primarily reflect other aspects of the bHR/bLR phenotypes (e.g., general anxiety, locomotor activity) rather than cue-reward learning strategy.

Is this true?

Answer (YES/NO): YES